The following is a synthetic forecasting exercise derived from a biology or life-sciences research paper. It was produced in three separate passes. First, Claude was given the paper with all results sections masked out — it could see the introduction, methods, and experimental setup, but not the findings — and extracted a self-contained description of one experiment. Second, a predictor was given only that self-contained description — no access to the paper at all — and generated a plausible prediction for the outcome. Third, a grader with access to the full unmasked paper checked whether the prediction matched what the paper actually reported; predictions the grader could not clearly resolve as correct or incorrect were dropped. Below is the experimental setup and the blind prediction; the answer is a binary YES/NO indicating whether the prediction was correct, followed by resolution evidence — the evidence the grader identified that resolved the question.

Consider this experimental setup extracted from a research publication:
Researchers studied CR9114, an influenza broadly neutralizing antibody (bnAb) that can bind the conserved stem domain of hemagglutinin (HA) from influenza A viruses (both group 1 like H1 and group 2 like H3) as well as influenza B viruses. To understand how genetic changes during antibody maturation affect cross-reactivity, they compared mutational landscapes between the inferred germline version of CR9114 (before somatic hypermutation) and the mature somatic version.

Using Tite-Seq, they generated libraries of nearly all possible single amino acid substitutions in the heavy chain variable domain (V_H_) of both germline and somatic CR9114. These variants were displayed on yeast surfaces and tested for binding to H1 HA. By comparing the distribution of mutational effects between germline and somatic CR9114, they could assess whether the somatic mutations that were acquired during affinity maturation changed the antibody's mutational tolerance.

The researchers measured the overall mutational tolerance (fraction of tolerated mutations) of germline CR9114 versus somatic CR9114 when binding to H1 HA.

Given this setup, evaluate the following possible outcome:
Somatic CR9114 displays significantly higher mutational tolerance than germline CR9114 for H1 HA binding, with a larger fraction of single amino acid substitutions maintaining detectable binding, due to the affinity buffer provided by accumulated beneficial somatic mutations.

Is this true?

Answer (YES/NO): YES